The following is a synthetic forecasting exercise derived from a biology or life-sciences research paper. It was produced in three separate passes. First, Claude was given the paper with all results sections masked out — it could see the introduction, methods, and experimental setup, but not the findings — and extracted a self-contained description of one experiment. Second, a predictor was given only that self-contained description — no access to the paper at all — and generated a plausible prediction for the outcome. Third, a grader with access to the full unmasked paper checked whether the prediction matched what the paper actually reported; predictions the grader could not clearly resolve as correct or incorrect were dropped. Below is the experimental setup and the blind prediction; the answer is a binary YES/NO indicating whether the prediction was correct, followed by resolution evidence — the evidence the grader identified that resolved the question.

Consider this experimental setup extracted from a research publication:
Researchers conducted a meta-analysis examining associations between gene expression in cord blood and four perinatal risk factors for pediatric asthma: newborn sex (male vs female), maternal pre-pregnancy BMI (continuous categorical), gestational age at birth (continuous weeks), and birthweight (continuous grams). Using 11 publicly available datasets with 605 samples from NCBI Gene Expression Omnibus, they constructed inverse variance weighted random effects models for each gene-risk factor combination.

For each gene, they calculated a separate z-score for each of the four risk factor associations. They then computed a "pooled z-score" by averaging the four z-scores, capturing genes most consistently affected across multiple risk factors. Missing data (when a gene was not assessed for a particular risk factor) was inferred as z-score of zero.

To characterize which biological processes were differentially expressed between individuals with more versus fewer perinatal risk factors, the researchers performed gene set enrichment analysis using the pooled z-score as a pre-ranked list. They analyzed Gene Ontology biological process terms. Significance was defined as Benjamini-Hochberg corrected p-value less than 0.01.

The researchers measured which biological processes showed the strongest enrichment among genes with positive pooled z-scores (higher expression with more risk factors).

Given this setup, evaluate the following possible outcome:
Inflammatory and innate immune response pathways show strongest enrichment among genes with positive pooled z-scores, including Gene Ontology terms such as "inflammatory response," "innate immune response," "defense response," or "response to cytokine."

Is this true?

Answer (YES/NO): NO